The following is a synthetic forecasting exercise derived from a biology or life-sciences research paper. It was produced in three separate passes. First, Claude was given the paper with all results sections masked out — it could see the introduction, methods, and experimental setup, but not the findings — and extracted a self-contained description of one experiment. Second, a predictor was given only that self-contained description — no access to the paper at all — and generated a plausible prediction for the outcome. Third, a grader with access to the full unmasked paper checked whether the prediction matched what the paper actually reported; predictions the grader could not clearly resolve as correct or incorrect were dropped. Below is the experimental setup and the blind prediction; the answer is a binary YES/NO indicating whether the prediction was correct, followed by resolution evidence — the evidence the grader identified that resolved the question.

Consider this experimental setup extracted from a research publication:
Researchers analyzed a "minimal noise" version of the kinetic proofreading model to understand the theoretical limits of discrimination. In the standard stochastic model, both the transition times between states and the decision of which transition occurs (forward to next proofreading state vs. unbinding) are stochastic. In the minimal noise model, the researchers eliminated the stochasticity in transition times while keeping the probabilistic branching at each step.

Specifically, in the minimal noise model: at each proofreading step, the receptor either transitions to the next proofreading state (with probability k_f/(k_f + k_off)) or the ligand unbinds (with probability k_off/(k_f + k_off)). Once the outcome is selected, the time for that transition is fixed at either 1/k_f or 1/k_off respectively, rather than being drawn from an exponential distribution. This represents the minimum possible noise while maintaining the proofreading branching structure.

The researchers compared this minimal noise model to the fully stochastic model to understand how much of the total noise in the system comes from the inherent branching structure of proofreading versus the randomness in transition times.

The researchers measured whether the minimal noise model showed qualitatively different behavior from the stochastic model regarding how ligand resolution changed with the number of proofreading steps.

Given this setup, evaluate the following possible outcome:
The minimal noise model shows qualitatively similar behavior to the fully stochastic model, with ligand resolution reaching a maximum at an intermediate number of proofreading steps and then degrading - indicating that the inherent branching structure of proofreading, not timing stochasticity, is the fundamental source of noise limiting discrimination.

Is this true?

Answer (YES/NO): NO